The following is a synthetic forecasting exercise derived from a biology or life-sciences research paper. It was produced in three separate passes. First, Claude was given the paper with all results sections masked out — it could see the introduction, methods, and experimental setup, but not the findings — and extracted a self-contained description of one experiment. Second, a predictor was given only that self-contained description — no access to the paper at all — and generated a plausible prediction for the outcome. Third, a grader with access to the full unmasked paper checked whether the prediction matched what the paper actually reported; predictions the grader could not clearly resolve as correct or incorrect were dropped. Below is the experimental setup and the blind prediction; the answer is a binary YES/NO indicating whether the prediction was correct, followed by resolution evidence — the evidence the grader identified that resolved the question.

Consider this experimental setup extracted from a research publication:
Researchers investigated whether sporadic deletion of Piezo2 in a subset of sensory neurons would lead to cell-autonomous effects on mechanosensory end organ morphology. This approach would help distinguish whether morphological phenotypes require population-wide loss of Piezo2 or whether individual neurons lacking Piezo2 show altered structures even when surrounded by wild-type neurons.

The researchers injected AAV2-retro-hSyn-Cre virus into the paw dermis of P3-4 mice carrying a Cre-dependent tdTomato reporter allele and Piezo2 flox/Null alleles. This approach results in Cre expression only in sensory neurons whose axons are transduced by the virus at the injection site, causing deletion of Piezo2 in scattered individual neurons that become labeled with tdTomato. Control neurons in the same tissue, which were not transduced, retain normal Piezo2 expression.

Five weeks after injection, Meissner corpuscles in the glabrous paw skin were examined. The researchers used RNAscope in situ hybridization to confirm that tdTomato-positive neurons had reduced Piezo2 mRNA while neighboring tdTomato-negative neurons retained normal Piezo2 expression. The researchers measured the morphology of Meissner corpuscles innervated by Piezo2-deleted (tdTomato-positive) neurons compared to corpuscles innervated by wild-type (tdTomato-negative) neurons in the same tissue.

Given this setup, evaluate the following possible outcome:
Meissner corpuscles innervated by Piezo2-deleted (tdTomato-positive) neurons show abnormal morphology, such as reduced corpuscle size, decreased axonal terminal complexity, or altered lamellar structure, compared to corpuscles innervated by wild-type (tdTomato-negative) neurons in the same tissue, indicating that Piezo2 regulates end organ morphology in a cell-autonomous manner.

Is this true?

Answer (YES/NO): NO